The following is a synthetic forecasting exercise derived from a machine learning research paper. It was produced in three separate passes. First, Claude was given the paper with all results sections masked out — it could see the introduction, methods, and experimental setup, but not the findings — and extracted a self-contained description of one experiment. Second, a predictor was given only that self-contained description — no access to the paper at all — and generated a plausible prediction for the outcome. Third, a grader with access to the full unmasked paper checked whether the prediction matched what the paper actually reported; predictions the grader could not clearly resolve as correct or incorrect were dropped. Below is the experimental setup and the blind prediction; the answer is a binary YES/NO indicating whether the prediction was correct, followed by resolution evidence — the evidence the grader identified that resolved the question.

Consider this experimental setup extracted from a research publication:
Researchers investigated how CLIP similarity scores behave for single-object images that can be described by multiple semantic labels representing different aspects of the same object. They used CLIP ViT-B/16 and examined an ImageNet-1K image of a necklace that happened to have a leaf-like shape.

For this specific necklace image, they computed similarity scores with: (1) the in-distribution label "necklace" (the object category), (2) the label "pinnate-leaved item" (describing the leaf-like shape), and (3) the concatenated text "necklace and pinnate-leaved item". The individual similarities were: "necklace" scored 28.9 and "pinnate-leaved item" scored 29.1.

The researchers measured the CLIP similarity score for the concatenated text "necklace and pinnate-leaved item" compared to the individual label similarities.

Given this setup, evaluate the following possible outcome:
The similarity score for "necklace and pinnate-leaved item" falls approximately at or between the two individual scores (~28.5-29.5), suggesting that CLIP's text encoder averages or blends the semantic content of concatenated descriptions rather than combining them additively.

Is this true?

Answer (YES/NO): NO